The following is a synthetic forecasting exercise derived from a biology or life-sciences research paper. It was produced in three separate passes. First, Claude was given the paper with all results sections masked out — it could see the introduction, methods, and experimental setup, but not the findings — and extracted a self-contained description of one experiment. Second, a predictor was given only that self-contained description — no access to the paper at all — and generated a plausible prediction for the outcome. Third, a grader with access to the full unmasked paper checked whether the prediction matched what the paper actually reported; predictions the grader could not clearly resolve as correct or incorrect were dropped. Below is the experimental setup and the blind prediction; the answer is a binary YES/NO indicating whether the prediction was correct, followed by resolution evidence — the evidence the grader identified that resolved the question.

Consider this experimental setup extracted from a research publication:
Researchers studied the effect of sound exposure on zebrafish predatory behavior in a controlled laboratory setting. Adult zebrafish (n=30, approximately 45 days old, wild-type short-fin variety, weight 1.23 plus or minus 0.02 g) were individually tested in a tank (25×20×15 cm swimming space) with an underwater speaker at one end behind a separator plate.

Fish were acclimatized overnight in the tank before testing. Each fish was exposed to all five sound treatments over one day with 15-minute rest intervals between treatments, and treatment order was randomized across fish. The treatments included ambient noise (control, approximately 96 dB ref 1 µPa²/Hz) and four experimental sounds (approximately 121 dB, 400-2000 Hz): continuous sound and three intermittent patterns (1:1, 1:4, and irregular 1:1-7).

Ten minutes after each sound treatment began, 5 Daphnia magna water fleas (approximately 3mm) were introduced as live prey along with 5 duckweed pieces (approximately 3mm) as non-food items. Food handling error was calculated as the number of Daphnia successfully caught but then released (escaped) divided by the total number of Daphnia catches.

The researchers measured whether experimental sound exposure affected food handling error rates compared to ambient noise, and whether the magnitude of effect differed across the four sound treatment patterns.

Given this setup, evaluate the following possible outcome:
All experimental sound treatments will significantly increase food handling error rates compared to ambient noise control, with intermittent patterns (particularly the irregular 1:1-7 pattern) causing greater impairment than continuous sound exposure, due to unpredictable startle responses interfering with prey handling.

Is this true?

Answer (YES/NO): NO